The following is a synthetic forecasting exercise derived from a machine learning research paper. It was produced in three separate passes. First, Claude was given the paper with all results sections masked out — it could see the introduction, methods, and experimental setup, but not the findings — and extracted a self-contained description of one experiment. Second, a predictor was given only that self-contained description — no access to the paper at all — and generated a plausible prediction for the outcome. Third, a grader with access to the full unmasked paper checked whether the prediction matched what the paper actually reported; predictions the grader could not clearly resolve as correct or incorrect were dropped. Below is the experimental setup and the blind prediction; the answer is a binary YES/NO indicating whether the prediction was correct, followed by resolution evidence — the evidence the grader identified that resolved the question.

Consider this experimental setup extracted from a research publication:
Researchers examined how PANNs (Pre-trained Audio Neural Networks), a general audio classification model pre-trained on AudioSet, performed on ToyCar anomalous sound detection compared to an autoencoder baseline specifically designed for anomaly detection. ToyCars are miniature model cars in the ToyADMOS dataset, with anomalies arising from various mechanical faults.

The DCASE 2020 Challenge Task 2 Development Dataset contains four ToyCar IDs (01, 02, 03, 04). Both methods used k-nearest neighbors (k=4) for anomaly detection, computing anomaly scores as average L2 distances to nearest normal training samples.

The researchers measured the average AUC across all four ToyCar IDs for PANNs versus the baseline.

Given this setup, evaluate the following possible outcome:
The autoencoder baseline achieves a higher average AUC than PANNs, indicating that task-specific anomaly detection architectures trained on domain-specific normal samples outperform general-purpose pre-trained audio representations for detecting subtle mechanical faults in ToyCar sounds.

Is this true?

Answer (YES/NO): NO